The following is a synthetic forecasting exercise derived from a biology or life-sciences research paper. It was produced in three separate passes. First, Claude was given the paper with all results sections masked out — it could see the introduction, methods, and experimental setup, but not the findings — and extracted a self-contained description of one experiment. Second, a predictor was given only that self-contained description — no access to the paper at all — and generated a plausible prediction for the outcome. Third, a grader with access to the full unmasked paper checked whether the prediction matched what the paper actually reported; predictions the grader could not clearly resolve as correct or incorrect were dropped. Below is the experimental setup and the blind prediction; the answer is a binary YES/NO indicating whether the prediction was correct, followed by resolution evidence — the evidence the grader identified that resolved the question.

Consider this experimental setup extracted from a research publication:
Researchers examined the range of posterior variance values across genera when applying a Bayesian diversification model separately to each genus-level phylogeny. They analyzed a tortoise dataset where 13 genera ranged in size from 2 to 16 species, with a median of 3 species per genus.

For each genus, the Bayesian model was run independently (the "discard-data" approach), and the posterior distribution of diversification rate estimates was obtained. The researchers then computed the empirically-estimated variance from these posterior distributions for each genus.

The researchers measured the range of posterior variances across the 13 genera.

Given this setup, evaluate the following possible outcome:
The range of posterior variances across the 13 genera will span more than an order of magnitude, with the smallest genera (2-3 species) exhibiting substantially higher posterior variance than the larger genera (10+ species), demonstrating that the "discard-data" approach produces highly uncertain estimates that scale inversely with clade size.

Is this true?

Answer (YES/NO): YES